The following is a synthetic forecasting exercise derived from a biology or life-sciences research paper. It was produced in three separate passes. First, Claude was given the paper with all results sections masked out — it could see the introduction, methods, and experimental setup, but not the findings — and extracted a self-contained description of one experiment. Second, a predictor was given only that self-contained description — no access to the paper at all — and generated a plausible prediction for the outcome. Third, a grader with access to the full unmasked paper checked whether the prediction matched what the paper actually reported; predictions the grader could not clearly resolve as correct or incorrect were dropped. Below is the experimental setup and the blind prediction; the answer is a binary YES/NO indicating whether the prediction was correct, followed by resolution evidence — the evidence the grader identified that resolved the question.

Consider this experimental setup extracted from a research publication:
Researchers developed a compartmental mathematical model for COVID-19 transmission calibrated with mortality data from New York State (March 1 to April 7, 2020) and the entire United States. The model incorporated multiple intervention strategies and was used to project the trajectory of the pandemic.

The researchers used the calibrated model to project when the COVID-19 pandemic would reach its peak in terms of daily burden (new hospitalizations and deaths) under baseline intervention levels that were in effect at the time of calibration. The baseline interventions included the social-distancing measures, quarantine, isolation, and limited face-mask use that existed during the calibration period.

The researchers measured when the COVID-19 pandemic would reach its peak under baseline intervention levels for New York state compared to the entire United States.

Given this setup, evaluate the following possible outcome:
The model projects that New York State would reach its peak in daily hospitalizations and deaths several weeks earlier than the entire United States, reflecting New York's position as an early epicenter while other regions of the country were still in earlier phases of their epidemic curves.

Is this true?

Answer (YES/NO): NO